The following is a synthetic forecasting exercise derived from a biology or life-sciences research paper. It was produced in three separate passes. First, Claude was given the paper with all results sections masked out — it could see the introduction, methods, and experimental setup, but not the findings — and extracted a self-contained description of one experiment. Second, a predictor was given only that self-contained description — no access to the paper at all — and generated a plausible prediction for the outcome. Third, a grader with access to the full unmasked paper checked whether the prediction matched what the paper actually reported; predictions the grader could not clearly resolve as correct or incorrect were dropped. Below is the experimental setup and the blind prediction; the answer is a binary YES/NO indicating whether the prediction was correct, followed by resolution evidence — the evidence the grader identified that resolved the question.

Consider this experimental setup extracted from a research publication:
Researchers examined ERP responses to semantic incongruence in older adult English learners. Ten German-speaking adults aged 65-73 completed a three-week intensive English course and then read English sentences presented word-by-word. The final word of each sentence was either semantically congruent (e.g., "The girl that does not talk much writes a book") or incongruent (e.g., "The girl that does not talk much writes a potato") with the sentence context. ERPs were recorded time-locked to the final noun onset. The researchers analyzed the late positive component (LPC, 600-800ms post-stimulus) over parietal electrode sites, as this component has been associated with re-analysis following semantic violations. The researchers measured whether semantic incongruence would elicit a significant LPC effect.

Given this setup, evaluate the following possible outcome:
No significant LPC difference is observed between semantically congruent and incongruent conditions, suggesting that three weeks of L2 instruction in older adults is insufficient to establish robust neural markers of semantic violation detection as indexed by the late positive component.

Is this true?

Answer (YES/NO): NO